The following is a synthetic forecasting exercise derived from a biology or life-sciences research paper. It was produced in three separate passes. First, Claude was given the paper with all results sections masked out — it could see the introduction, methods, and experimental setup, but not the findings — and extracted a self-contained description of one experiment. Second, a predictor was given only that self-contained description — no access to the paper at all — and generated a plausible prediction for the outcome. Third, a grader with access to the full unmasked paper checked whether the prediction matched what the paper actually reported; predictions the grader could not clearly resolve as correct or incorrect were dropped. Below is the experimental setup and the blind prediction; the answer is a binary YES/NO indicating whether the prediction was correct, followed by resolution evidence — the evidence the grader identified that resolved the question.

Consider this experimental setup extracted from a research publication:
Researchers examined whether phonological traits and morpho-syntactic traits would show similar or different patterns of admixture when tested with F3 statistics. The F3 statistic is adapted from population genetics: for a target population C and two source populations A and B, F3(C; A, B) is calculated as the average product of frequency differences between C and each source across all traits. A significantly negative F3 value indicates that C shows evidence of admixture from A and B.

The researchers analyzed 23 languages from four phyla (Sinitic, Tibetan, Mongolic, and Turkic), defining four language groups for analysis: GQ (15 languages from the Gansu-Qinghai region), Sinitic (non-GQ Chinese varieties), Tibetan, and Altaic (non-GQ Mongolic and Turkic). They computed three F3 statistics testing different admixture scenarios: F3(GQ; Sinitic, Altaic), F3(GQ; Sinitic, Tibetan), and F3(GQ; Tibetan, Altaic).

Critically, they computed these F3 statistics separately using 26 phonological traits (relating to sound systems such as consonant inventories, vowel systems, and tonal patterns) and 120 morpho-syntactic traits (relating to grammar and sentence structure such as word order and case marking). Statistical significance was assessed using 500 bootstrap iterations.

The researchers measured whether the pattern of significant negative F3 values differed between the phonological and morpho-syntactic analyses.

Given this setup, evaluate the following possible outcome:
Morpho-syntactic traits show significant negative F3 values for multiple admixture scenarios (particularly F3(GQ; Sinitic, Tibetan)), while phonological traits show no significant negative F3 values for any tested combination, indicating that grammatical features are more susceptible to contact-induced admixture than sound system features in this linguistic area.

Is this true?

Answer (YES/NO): NO